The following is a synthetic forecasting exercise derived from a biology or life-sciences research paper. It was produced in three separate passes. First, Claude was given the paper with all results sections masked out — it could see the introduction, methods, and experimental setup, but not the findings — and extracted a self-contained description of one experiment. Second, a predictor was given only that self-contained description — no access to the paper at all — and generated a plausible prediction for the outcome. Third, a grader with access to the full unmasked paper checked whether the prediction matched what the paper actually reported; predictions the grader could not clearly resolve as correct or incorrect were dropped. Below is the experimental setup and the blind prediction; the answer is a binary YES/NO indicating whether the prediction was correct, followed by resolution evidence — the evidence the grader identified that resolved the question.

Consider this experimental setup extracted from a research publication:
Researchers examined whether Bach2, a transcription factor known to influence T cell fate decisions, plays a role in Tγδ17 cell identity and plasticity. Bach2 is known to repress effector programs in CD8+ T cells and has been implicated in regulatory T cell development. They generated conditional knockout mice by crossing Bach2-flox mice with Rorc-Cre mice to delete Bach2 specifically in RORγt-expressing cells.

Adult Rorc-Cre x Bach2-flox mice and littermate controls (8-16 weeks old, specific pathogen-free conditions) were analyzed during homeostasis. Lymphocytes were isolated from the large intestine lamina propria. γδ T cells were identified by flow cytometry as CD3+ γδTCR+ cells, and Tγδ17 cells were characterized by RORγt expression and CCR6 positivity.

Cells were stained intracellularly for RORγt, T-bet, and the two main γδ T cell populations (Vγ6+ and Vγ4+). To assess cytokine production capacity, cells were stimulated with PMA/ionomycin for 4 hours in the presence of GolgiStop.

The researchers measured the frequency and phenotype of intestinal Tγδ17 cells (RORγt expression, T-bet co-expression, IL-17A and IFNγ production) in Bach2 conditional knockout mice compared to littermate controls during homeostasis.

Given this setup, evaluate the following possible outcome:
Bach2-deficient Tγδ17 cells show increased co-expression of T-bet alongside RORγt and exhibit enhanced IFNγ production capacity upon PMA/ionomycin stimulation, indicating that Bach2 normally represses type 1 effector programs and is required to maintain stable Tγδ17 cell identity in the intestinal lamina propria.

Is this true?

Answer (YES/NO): NO